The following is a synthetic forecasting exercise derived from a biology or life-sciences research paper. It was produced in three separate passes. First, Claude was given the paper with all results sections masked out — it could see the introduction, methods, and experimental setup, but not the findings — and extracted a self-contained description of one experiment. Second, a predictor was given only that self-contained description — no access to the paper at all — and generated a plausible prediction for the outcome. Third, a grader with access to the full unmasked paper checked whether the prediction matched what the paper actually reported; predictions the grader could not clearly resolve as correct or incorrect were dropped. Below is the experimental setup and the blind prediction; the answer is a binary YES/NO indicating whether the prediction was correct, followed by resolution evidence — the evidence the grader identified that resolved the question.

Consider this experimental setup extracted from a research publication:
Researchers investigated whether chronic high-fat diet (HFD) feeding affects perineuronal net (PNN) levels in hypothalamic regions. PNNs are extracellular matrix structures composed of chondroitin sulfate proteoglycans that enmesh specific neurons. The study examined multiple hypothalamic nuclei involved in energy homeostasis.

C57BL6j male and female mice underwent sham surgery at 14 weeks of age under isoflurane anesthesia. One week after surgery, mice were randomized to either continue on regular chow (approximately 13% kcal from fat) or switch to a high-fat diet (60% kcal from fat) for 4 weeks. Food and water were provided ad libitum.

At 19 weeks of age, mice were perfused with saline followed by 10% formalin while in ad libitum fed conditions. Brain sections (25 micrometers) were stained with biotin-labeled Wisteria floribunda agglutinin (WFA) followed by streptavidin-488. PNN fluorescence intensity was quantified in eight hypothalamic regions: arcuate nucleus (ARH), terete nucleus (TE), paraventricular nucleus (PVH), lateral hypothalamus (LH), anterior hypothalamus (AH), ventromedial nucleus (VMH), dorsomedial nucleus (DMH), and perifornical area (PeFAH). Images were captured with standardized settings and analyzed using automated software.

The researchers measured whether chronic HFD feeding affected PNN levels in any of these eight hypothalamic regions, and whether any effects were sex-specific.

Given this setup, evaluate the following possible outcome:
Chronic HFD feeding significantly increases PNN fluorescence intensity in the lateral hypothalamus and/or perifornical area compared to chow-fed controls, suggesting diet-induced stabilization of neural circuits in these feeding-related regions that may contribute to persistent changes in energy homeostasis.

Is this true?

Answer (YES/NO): NO